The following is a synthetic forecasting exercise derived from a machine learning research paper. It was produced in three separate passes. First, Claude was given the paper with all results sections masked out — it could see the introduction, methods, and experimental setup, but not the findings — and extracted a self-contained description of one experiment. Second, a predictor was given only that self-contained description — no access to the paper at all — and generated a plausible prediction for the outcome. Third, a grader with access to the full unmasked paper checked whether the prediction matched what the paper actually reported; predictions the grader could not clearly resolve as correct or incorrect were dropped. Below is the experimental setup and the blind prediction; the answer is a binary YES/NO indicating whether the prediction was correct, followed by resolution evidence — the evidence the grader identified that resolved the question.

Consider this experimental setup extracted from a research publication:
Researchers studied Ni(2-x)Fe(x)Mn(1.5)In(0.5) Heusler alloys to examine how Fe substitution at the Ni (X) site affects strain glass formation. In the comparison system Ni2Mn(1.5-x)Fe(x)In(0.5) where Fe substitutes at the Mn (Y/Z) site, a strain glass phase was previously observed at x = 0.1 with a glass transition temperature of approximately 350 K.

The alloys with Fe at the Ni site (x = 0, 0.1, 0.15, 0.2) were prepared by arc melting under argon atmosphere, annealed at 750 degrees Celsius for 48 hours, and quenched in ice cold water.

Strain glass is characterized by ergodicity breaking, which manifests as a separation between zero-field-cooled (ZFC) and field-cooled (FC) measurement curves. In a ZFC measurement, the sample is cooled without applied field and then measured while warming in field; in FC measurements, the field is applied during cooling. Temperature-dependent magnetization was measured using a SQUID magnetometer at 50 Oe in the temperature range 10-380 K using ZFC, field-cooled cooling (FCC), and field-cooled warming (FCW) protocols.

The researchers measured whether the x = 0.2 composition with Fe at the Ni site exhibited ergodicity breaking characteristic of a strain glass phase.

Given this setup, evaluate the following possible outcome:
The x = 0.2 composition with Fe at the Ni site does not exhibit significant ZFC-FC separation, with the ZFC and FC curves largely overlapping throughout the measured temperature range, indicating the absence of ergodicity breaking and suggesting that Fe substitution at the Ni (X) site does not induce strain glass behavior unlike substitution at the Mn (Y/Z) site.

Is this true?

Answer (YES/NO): YES